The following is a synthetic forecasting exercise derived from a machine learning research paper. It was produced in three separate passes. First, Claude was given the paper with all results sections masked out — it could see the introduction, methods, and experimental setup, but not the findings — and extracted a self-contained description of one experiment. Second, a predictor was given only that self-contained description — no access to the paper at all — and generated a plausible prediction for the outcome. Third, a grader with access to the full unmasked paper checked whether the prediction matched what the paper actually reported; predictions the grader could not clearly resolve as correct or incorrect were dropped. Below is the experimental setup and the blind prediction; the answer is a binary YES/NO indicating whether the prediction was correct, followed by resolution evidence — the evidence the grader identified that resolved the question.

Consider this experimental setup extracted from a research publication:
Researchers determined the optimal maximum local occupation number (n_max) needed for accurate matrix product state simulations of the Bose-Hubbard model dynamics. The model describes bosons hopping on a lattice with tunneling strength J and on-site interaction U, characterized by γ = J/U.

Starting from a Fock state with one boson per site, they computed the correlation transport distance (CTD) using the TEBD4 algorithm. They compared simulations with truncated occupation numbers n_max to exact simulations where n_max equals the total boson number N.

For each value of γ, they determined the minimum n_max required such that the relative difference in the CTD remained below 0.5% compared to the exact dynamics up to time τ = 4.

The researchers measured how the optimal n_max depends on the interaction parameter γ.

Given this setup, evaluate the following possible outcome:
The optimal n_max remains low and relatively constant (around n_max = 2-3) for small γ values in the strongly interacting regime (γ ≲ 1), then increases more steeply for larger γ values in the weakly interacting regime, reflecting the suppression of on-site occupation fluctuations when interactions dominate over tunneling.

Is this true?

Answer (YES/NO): NO